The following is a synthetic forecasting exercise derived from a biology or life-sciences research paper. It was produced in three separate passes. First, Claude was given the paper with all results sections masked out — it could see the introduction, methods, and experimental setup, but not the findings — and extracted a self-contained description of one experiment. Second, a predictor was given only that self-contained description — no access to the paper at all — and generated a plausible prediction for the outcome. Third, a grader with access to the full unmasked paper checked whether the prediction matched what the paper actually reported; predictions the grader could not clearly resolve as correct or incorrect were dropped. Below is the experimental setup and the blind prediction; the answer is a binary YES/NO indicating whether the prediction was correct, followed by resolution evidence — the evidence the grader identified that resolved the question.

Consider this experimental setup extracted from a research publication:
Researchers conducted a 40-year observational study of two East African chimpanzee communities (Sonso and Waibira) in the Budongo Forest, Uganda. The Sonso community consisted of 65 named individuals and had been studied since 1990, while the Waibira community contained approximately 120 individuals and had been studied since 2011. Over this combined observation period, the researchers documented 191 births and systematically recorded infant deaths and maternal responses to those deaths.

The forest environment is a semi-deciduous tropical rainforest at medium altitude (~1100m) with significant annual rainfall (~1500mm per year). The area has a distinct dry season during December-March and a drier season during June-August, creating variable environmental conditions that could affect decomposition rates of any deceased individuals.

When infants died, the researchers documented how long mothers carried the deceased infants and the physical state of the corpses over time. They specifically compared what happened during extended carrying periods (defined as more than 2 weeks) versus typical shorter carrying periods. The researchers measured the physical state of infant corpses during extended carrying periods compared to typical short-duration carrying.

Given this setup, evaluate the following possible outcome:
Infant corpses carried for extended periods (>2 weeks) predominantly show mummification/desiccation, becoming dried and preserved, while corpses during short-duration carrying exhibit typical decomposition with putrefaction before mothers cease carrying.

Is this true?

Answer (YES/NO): YES